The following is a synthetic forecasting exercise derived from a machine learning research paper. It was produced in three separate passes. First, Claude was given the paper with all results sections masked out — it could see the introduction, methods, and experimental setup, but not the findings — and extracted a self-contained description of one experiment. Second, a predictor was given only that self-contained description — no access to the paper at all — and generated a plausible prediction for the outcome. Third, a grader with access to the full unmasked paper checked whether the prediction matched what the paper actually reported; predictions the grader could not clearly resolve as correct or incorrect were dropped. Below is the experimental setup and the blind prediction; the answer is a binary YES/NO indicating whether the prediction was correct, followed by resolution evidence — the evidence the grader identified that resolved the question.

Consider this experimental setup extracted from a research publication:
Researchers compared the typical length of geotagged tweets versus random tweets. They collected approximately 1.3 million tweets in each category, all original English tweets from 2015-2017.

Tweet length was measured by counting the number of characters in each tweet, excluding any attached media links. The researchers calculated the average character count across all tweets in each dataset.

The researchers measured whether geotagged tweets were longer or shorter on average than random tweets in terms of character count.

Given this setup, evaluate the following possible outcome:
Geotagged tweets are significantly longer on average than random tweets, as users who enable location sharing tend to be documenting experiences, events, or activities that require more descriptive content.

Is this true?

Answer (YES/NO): YES